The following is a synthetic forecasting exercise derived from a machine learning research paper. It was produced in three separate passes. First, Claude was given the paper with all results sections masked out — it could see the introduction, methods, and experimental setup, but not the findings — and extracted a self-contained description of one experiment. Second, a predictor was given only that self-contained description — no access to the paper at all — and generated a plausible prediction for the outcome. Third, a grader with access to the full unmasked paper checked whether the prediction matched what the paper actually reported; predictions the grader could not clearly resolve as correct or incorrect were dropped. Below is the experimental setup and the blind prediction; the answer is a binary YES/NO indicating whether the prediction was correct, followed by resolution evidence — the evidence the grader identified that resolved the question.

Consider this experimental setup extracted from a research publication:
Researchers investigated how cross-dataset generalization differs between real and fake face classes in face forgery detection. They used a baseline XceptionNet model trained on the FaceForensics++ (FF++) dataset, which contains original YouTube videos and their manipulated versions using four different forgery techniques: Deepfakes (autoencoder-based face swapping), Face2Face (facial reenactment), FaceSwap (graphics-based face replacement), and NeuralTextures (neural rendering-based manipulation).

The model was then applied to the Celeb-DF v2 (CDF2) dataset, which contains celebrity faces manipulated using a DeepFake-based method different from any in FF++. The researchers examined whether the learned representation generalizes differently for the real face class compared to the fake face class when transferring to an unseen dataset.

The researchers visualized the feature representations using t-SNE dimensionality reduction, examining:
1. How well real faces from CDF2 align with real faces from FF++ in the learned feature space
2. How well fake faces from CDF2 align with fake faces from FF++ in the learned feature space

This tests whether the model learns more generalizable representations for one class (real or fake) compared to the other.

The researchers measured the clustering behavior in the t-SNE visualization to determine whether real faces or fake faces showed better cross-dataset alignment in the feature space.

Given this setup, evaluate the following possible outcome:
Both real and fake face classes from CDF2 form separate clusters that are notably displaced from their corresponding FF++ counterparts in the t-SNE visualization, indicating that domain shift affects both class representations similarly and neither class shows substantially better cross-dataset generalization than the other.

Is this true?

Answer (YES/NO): NO